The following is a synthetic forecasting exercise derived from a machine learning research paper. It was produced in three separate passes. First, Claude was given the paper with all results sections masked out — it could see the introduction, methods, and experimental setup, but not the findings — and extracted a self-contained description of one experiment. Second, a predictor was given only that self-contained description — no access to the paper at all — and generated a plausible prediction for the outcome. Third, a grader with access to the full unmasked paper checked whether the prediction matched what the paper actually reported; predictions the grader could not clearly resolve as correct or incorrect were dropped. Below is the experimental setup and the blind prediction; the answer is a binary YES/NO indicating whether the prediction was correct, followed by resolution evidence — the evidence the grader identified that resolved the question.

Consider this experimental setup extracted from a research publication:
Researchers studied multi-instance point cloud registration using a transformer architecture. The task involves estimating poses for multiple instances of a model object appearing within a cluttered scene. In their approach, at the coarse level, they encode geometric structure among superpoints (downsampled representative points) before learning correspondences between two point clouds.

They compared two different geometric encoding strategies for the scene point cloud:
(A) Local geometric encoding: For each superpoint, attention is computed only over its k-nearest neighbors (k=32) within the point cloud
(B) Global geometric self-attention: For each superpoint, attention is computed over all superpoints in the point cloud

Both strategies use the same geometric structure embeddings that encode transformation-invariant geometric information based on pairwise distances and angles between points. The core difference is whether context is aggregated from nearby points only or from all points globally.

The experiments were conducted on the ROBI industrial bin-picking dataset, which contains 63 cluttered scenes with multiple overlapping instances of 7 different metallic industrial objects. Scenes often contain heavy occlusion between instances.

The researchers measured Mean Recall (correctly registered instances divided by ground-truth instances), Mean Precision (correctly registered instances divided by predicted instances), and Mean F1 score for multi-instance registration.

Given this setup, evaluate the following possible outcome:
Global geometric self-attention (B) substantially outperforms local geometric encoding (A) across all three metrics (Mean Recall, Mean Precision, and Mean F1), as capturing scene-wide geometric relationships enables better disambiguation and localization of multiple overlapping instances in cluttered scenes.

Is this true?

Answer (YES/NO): NO